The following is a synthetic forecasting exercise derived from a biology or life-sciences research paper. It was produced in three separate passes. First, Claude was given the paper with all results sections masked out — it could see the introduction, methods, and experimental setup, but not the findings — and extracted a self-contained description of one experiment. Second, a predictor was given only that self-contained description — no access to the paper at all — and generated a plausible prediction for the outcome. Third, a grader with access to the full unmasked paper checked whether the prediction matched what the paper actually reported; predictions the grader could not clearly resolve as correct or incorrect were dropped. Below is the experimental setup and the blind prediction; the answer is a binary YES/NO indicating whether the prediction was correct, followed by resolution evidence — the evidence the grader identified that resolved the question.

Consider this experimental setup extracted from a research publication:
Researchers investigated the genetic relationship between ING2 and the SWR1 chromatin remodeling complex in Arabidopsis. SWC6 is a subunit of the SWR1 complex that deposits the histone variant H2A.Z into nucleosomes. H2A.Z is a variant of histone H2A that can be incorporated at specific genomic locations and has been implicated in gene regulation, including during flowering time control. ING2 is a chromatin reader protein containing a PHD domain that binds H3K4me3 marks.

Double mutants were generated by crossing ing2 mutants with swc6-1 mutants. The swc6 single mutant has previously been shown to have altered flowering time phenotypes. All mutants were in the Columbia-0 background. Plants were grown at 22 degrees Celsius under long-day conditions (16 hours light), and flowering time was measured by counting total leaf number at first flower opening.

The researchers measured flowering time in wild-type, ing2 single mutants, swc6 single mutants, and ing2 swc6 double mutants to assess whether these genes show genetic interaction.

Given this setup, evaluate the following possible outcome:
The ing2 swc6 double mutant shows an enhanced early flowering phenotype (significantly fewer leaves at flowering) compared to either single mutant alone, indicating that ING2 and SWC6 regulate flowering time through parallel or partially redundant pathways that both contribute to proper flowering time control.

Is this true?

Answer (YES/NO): NO